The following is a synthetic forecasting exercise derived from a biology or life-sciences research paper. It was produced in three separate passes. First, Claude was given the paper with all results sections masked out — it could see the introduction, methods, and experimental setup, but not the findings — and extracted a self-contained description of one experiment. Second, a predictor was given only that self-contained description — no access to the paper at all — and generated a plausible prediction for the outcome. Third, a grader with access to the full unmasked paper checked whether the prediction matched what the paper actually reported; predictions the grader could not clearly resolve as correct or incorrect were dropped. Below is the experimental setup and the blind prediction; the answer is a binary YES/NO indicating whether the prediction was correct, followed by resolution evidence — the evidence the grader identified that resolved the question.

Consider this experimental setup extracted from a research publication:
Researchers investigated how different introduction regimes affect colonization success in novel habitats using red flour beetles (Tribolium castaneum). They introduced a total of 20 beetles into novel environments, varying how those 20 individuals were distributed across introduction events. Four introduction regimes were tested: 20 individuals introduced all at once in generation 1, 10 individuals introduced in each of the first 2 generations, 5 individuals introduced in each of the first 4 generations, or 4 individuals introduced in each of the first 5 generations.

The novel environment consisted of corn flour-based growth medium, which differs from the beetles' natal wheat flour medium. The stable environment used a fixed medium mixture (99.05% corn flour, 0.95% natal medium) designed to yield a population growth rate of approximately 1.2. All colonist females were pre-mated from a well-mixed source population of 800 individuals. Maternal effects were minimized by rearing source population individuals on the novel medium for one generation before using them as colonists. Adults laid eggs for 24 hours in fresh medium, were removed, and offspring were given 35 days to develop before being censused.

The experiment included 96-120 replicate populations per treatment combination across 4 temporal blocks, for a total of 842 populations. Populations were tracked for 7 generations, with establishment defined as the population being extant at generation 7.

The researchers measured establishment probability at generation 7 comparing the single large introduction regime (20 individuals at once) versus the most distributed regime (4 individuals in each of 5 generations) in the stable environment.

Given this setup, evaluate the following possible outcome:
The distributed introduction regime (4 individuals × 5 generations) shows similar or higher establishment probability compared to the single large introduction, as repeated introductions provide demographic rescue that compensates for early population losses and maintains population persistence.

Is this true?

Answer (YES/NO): YES